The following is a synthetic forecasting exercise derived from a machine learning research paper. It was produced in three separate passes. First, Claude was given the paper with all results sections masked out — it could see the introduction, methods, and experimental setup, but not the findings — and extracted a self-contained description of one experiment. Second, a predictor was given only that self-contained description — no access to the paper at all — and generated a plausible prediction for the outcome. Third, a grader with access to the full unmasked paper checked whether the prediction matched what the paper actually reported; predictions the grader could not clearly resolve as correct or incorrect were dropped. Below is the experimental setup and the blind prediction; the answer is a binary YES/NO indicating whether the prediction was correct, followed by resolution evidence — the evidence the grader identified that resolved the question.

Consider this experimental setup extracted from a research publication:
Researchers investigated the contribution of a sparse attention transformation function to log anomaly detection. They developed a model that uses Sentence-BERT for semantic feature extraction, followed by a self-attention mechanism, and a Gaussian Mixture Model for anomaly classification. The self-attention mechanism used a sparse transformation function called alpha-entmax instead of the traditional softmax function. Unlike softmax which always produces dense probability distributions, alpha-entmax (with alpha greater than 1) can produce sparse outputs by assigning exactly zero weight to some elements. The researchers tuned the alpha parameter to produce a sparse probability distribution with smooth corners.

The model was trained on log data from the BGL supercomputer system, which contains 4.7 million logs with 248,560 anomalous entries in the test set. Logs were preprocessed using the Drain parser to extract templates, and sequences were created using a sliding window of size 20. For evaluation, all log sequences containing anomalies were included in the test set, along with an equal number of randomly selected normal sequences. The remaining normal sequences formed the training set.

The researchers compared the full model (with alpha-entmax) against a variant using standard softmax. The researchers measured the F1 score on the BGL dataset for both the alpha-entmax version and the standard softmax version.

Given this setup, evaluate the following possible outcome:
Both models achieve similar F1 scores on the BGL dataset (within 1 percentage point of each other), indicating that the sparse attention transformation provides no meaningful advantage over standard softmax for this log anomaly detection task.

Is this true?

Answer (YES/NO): NO